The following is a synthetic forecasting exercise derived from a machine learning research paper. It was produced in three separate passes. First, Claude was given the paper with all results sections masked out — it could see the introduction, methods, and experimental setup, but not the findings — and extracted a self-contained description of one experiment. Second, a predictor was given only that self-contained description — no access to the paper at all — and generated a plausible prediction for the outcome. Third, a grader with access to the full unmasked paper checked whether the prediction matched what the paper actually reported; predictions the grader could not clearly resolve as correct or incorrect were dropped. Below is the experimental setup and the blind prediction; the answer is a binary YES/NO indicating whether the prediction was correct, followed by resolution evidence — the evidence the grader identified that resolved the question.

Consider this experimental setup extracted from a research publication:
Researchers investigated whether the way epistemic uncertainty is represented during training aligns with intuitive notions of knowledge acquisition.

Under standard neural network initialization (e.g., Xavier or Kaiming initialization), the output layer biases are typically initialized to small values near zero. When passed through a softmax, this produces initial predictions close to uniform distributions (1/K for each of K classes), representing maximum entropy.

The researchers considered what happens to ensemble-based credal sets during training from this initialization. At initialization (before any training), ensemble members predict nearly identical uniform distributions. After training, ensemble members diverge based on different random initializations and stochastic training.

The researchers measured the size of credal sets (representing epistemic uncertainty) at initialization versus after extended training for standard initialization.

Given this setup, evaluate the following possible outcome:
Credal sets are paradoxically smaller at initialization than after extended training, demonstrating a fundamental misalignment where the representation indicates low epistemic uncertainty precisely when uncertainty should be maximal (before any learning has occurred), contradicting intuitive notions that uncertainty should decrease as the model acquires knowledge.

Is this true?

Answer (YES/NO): NO